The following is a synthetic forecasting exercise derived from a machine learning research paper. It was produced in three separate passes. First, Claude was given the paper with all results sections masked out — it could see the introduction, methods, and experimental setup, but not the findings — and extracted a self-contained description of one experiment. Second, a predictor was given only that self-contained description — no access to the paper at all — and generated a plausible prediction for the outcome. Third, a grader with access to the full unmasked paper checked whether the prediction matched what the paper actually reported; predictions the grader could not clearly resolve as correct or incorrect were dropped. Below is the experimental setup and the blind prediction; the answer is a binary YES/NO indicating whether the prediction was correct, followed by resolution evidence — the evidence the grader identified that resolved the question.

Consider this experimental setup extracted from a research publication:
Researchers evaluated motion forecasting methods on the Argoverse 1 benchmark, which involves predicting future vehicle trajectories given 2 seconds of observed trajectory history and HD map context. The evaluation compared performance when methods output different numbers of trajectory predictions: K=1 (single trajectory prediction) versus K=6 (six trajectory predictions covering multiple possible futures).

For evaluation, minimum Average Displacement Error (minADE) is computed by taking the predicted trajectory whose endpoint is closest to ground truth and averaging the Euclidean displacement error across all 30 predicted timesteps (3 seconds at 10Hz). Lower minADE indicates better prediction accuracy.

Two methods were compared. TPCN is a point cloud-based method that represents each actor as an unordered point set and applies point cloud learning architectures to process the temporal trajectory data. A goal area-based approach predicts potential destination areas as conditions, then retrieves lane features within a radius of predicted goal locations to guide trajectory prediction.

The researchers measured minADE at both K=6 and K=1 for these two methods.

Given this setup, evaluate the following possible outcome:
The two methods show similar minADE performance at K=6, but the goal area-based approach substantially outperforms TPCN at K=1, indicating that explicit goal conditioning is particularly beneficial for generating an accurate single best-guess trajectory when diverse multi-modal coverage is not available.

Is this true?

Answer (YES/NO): NO